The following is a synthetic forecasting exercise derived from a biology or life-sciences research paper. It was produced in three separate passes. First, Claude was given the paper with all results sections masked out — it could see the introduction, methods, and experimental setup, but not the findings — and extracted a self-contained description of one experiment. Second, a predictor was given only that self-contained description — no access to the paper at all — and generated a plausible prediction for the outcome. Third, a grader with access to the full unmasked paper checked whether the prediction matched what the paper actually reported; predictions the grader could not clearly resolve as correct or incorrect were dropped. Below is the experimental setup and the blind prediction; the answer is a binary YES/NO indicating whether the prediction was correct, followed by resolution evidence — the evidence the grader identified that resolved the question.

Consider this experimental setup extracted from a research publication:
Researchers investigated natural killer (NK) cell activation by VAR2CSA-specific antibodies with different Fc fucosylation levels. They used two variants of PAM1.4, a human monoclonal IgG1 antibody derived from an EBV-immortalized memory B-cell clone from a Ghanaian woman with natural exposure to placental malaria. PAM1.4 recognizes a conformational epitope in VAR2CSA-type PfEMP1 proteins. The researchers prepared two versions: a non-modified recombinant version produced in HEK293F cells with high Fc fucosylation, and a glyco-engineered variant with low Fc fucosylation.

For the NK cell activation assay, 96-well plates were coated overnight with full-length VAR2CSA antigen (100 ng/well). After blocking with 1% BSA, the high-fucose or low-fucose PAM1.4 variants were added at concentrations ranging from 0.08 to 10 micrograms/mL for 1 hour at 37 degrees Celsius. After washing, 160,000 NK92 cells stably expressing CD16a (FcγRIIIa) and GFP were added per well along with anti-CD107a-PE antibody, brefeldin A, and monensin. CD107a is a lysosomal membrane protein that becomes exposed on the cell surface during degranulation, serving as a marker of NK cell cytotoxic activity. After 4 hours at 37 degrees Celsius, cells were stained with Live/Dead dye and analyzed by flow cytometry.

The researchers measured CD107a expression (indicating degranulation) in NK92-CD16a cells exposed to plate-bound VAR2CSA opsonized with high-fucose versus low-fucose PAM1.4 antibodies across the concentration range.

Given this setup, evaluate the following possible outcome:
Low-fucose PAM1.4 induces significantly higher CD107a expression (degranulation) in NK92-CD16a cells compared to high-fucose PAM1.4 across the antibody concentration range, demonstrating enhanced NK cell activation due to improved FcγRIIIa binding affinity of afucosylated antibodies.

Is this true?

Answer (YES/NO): YES